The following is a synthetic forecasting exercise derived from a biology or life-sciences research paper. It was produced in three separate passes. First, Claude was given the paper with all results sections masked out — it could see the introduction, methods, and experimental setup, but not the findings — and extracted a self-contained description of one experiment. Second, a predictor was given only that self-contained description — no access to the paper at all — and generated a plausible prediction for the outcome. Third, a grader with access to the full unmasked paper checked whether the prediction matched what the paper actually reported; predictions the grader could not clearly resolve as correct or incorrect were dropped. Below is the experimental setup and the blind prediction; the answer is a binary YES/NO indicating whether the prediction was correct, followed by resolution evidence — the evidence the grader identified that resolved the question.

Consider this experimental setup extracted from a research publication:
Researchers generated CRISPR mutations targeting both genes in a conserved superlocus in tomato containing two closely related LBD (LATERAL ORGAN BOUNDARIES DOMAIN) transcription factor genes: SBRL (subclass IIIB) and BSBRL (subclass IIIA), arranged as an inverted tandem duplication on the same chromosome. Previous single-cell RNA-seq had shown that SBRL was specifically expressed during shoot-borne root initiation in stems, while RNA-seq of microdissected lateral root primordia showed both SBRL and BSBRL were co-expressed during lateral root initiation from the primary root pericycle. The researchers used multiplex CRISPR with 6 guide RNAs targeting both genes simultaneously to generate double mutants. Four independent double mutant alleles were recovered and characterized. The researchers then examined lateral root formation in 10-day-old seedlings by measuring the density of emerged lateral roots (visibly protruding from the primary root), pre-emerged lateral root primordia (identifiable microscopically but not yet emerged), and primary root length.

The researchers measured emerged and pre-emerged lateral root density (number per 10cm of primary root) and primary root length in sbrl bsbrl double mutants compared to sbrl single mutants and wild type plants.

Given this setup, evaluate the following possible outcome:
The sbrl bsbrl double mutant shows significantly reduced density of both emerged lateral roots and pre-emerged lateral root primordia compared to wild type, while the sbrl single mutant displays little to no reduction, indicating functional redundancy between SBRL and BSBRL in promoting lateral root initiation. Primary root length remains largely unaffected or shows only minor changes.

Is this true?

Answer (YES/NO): NO